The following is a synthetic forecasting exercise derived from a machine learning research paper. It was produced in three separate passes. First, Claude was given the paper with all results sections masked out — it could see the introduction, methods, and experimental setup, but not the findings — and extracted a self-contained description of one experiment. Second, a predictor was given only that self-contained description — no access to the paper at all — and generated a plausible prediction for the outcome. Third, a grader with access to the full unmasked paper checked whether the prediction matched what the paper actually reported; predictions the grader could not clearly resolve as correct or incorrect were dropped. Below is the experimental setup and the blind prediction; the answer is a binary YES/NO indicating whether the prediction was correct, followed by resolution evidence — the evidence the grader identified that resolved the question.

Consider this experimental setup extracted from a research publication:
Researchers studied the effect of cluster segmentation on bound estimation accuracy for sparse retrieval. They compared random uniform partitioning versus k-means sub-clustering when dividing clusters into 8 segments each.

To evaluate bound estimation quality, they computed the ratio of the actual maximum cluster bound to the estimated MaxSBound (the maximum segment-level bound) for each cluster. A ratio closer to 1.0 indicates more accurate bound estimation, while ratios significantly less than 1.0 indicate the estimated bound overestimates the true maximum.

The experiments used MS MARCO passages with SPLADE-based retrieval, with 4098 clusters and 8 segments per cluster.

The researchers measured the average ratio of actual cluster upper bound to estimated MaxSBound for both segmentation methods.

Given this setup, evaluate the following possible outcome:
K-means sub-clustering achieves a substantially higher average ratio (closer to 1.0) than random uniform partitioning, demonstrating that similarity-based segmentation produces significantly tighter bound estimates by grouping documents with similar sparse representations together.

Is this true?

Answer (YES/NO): NO